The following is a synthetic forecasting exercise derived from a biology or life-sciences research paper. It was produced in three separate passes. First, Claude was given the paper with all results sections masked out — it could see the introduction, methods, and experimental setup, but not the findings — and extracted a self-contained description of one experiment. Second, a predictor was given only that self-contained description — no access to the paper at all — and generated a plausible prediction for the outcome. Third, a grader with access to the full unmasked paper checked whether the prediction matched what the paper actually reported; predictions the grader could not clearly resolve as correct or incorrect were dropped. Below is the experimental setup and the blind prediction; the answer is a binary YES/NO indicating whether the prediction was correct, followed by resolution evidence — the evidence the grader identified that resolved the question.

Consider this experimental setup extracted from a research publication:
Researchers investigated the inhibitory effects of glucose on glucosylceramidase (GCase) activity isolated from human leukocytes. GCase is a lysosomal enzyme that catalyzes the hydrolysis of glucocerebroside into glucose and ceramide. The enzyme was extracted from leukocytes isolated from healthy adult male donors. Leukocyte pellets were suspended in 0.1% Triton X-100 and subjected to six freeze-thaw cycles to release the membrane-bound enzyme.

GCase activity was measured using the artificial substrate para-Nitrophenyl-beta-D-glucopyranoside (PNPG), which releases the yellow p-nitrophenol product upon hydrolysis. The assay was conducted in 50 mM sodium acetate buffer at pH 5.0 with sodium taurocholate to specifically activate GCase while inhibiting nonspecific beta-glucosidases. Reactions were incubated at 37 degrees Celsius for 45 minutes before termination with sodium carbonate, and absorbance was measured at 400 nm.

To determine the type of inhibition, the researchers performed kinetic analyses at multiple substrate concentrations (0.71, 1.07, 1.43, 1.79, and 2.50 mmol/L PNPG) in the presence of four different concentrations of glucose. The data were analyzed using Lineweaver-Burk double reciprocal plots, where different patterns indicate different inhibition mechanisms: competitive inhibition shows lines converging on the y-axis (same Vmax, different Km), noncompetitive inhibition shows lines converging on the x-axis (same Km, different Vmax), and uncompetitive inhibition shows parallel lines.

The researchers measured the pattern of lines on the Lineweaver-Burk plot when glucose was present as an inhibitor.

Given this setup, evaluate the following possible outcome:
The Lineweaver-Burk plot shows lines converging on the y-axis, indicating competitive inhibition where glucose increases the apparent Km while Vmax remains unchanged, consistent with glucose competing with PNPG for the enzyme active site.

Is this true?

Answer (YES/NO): NO